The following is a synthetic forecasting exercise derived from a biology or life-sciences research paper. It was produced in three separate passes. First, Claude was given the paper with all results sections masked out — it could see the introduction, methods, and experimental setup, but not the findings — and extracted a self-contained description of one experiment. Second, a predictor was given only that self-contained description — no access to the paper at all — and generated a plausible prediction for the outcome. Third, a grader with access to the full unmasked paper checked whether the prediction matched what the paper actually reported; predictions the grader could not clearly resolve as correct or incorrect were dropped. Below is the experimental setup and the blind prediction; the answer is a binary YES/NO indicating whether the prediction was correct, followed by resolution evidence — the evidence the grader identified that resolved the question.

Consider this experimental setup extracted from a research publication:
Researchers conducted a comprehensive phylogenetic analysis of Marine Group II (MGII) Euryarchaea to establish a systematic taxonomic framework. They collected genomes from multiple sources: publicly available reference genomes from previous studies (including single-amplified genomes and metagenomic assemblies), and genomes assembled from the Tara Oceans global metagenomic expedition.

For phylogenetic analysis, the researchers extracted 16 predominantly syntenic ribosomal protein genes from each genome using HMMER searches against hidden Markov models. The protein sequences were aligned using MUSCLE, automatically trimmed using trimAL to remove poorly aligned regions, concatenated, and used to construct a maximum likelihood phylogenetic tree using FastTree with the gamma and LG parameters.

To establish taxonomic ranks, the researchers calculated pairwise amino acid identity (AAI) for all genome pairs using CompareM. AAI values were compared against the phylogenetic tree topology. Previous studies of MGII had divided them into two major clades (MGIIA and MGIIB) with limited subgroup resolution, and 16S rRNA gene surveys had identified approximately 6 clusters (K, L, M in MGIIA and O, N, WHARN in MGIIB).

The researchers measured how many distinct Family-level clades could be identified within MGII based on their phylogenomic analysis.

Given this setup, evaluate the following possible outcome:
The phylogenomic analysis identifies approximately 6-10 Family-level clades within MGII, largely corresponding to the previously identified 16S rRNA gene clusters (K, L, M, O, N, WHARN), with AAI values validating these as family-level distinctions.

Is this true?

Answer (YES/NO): NO